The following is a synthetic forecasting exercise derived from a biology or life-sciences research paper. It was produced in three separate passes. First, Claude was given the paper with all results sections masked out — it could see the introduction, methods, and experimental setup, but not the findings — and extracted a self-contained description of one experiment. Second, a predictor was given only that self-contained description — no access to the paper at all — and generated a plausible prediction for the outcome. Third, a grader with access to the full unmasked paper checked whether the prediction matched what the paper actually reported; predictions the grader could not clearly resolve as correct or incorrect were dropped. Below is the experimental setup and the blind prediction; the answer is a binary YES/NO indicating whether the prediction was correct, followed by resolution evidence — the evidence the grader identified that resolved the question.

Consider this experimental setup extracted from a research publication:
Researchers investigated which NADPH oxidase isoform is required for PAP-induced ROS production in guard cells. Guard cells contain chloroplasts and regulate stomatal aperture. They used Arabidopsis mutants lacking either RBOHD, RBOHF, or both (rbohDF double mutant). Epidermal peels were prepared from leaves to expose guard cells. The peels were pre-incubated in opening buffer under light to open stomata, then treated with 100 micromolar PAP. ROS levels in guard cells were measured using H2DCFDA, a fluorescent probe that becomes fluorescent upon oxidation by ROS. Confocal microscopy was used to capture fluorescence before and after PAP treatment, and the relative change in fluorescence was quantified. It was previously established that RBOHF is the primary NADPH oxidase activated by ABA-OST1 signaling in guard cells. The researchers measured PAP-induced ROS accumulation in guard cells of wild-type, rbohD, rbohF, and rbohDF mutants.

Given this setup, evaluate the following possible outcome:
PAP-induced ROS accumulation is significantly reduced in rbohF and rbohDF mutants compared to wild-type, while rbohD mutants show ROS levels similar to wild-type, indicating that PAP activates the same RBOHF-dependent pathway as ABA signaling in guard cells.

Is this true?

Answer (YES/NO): NO